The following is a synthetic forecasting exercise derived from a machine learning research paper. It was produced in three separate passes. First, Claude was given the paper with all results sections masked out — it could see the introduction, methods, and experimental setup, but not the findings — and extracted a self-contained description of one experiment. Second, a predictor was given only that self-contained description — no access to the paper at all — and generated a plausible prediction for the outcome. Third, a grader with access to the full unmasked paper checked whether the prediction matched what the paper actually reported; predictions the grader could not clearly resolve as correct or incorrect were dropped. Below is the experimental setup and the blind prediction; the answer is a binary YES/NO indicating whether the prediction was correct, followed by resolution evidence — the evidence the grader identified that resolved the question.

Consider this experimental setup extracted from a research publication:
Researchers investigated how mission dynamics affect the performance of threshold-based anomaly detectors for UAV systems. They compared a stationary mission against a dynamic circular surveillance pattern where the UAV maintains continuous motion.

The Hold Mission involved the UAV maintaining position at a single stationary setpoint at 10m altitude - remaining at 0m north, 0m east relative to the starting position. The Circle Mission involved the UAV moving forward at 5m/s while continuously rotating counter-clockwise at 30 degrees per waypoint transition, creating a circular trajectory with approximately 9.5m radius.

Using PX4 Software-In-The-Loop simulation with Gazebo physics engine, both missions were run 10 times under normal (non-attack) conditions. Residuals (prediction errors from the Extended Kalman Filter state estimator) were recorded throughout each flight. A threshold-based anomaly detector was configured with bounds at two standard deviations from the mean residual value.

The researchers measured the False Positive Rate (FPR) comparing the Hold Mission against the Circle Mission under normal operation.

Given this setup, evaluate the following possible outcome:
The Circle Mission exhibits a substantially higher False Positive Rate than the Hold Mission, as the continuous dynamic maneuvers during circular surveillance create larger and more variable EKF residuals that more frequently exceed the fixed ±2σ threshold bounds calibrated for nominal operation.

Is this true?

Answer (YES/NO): NO